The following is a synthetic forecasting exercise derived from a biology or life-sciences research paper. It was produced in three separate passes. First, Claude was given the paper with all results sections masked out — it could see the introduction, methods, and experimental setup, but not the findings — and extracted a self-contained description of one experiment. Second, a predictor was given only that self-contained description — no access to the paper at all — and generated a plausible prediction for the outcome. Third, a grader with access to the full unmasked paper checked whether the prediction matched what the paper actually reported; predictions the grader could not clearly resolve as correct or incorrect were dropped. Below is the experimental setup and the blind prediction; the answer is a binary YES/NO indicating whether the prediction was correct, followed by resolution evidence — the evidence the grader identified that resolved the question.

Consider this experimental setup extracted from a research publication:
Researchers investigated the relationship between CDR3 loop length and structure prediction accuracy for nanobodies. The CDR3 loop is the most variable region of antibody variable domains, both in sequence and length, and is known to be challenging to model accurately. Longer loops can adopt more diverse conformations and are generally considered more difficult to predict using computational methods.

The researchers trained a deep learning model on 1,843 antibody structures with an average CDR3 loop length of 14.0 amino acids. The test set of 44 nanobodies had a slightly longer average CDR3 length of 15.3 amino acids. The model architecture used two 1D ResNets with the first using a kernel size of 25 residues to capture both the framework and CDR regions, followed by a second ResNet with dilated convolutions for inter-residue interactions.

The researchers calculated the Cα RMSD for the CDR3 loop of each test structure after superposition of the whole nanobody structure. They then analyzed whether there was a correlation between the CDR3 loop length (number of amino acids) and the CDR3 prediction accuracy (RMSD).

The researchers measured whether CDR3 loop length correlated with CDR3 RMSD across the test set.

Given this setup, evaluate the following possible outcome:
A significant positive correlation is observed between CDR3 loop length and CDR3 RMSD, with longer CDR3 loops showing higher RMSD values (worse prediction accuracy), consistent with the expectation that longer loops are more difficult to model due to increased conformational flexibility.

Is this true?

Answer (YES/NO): NO